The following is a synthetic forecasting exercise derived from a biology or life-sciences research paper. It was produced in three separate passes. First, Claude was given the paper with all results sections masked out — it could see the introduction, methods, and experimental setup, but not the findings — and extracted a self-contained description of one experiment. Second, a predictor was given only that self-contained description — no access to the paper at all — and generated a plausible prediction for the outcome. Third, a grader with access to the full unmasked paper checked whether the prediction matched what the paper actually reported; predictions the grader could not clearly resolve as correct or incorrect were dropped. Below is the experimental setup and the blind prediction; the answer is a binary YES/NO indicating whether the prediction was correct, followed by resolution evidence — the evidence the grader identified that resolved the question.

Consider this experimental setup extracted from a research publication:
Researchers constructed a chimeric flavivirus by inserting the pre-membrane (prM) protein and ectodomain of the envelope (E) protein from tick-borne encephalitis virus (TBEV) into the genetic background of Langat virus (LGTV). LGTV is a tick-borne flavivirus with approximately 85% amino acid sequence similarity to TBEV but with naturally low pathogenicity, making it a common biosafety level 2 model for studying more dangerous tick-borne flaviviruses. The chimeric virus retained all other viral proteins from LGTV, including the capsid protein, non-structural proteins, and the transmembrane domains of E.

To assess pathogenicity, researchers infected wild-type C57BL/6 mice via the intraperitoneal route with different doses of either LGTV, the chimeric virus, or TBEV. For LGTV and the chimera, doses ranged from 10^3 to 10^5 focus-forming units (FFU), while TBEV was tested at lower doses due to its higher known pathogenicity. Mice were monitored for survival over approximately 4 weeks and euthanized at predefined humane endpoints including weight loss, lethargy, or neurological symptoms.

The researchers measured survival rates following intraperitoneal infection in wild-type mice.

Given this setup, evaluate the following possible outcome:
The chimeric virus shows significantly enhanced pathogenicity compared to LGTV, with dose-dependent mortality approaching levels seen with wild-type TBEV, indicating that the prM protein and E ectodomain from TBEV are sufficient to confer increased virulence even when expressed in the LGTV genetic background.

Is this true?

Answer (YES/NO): NO